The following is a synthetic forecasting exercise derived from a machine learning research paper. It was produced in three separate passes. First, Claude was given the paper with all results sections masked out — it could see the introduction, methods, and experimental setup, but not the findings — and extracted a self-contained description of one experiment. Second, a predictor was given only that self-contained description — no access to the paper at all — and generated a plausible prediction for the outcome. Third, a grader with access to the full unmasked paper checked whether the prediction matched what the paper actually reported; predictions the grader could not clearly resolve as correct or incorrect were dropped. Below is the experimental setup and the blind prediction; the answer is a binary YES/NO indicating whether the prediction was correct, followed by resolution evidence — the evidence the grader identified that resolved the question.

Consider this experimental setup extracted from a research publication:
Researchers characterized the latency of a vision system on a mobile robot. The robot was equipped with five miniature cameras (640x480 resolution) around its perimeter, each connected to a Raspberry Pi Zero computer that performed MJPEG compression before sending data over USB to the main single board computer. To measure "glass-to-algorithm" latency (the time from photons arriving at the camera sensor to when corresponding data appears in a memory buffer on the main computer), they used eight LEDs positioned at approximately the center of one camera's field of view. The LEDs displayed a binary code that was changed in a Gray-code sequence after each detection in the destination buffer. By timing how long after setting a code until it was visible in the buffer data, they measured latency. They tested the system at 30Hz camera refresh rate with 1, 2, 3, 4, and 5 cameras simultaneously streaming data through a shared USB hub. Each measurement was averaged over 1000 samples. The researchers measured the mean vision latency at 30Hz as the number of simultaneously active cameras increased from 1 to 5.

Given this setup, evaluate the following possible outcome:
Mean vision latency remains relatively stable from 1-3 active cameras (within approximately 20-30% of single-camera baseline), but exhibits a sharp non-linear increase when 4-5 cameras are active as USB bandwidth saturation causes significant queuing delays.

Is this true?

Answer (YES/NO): NO